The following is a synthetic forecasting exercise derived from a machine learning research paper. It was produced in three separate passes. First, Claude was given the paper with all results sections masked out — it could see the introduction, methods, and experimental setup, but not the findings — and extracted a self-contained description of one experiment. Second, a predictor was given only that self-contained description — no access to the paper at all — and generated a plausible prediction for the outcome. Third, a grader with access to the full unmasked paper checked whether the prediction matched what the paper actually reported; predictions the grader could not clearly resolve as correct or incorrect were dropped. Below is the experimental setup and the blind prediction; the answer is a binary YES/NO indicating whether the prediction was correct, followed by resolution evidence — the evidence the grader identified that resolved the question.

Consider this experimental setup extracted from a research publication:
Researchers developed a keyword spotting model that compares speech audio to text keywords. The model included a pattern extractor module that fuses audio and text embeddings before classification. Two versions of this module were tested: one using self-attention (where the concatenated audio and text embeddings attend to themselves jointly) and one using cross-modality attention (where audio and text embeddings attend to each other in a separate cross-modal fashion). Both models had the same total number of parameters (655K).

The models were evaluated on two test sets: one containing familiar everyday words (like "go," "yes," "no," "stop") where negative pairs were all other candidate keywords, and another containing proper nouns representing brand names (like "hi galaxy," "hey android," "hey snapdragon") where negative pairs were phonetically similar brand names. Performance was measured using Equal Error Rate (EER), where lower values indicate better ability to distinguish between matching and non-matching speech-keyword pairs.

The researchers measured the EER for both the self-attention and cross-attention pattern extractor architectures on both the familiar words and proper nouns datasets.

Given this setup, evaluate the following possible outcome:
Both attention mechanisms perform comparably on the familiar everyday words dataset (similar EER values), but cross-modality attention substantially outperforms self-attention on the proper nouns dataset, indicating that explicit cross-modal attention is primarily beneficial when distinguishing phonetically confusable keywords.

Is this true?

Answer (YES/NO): NO